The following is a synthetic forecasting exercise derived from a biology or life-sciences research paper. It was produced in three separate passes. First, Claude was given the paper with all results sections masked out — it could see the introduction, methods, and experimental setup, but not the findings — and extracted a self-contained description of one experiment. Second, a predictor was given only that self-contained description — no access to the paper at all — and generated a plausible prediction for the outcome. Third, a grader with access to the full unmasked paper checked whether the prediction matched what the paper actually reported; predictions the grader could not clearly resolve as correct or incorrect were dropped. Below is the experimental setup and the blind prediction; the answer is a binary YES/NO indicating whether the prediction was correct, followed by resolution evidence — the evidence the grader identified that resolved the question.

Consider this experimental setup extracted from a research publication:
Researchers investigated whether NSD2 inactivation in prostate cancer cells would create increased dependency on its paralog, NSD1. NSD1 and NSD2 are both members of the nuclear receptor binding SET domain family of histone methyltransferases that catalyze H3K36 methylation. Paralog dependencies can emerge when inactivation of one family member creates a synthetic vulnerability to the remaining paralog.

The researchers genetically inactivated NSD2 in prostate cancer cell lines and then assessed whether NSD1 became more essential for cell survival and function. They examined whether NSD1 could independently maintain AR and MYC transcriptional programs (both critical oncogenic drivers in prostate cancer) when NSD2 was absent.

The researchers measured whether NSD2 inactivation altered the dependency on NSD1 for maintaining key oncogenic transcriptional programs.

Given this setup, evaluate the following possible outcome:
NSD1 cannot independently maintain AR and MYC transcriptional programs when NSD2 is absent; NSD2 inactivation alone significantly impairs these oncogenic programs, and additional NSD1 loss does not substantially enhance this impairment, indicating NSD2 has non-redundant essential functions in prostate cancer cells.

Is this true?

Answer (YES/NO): NO